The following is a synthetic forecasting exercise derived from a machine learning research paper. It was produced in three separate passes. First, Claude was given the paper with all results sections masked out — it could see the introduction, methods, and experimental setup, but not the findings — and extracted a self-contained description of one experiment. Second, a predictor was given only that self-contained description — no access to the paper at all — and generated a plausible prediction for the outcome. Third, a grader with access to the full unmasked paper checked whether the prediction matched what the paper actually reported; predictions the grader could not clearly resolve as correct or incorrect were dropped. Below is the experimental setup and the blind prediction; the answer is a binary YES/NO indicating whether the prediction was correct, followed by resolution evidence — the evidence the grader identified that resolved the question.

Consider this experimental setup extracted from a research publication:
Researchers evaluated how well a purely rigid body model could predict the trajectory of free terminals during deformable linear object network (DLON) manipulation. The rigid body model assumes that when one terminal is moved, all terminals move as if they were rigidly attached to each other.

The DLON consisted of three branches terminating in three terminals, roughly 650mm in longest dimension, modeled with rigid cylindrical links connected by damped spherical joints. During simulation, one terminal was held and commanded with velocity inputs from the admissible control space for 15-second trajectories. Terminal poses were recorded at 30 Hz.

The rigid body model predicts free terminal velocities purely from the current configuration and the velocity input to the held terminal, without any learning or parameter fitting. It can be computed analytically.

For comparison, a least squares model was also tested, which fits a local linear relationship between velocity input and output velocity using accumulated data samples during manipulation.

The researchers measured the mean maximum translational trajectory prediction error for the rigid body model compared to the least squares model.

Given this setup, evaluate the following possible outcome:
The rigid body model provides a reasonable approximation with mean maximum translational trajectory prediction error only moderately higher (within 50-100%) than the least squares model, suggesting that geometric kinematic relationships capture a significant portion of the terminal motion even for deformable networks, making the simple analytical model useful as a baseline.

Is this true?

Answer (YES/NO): YES